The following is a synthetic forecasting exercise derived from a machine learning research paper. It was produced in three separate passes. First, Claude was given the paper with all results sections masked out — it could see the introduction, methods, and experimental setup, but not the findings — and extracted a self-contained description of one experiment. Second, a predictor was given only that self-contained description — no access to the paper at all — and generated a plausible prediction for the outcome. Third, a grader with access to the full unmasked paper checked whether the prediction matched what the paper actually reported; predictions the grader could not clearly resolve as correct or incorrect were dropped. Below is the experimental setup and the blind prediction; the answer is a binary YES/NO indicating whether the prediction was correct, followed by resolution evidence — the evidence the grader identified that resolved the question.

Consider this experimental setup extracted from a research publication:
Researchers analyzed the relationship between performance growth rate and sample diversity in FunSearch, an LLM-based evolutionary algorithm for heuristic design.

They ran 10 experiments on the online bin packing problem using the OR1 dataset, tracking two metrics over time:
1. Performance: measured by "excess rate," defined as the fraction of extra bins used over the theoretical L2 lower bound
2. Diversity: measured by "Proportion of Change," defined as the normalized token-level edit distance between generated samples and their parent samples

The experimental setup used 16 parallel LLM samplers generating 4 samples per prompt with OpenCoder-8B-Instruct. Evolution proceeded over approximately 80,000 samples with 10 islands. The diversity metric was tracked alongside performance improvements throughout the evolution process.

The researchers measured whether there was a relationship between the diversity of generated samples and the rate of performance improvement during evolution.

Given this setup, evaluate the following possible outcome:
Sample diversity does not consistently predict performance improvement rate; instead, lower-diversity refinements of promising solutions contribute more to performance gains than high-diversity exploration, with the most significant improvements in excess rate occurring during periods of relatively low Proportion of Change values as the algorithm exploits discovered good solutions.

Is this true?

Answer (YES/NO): NO